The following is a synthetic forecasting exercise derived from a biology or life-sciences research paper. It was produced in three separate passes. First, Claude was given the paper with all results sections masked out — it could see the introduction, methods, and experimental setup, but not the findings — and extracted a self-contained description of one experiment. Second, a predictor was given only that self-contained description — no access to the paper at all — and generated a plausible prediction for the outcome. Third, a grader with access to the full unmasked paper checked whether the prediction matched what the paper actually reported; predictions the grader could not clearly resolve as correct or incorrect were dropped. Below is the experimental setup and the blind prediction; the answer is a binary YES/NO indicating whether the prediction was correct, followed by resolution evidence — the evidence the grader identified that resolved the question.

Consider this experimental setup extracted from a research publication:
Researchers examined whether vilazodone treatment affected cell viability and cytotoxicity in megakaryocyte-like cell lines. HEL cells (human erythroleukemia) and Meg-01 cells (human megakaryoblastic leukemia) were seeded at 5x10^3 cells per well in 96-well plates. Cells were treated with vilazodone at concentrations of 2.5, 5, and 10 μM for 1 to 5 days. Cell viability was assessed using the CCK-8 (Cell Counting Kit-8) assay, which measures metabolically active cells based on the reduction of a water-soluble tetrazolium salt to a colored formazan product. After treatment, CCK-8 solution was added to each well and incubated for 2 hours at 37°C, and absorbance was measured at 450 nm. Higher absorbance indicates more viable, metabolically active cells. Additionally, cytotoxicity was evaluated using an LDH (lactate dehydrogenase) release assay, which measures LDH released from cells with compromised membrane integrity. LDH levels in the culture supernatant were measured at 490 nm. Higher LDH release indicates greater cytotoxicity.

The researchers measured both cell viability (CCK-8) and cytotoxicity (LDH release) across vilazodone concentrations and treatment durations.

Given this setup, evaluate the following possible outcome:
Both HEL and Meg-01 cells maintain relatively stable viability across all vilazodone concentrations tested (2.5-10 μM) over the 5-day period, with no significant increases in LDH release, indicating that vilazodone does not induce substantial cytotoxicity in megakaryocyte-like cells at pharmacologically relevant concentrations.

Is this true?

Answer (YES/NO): NO